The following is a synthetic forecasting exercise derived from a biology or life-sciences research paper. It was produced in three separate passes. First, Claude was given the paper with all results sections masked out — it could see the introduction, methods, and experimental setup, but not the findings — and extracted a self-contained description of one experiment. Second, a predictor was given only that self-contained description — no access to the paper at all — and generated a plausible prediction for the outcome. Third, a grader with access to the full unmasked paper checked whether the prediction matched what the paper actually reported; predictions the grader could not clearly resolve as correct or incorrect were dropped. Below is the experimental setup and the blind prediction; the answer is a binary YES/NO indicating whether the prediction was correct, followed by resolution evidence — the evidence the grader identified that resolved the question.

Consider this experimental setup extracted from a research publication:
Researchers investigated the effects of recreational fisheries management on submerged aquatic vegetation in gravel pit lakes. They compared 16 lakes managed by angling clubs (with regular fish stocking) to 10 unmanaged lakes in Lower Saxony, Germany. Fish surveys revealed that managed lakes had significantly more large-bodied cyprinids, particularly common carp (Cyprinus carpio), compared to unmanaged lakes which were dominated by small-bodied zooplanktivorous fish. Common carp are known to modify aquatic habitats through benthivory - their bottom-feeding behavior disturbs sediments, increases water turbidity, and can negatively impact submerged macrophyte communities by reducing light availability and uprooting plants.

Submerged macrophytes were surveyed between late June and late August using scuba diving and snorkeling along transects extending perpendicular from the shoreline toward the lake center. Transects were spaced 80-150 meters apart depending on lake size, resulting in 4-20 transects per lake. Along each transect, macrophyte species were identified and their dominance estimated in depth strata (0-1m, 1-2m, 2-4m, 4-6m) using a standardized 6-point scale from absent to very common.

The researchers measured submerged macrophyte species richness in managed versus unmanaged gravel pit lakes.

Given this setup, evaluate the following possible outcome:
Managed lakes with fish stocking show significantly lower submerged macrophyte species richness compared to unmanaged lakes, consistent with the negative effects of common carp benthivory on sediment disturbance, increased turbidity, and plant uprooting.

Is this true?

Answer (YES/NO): NO